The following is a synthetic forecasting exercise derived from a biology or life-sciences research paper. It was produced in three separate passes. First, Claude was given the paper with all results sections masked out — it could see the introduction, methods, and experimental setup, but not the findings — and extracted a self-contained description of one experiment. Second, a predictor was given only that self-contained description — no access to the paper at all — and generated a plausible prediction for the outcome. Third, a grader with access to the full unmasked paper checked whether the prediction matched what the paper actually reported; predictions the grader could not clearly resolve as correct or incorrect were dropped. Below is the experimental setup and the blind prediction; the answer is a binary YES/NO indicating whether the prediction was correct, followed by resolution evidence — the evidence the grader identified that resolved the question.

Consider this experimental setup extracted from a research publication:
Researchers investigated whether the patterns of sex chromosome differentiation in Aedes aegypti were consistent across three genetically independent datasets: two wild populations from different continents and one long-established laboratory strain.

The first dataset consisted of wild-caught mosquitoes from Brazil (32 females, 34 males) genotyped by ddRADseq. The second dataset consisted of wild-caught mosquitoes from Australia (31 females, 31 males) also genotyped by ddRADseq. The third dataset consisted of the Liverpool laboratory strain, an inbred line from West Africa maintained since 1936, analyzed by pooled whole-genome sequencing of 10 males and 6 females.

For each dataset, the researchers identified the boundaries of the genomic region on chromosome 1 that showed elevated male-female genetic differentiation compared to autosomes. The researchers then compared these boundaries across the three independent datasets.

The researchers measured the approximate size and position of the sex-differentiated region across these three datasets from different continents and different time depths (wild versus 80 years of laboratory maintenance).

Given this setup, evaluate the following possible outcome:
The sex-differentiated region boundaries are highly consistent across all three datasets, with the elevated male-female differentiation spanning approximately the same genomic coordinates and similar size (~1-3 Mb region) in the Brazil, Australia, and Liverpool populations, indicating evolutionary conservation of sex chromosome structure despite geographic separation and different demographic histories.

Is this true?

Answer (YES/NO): NO